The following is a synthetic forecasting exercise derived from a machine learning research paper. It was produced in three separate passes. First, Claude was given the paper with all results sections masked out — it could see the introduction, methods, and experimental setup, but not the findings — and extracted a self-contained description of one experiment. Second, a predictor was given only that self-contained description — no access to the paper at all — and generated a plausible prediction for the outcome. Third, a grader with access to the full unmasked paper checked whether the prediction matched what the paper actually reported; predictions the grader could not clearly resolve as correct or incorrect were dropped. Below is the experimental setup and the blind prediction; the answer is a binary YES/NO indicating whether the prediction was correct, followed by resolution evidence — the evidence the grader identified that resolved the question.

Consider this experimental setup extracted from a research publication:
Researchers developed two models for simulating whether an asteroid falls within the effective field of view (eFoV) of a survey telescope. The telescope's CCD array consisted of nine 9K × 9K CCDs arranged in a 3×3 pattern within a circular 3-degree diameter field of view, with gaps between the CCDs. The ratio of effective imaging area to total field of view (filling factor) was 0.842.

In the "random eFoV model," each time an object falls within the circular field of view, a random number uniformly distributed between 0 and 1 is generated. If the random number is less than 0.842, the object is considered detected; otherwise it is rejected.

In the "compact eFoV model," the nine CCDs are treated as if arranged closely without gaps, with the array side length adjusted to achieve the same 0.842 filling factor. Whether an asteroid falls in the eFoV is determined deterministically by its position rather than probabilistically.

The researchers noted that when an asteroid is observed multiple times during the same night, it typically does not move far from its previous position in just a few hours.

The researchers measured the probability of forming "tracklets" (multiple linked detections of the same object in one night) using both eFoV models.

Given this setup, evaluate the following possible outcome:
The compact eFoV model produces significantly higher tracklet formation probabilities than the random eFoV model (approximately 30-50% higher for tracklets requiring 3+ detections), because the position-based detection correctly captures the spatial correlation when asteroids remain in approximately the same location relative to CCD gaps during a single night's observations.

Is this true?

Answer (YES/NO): NO